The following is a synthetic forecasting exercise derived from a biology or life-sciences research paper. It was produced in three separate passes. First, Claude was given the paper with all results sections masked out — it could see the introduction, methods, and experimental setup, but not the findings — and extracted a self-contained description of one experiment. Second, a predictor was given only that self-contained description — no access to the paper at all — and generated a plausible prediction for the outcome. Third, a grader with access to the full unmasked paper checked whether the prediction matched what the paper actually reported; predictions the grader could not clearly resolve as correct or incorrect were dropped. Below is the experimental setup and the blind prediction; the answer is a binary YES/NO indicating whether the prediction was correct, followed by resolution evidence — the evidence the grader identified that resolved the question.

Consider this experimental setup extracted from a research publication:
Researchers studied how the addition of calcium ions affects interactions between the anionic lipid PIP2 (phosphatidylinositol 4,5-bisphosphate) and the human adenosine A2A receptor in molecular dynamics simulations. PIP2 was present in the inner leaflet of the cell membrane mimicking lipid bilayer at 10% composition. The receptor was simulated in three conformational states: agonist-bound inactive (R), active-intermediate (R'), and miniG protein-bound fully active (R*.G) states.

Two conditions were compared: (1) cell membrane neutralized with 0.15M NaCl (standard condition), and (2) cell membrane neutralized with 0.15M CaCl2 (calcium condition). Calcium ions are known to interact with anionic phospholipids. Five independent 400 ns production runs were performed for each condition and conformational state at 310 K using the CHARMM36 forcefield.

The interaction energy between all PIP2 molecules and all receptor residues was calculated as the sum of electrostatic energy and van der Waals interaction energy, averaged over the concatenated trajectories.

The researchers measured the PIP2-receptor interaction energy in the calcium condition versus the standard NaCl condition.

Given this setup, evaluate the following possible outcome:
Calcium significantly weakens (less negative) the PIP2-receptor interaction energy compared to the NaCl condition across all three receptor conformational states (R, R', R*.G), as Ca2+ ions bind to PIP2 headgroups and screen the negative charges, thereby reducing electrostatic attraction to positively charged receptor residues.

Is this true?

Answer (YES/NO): YES